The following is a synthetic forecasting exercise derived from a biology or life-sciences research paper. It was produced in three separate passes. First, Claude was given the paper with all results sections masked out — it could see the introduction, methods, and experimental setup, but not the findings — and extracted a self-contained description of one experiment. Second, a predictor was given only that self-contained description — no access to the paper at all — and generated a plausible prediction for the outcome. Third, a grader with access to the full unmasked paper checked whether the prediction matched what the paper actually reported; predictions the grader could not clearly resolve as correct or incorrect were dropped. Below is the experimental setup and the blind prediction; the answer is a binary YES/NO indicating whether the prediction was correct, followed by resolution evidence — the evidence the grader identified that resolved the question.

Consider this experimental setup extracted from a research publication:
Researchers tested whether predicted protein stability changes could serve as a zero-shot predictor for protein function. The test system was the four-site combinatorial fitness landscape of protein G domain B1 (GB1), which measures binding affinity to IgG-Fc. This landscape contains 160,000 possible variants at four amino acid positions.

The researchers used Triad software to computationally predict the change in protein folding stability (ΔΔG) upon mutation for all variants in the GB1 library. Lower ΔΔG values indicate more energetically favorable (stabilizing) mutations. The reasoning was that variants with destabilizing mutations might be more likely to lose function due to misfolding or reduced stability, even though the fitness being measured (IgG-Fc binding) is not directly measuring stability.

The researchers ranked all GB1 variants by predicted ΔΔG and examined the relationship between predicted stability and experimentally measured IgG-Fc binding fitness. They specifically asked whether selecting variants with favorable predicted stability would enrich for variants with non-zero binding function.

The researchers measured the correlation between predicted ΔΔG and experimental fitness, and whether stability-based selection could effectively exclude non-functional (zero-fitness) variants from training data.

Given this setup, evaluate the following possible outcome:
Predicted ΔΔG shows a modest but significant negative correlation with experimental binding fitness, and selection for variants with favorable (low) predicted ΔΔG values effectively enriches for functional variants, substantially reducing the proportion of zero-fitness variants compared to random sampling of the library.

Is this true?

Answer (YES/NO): YES